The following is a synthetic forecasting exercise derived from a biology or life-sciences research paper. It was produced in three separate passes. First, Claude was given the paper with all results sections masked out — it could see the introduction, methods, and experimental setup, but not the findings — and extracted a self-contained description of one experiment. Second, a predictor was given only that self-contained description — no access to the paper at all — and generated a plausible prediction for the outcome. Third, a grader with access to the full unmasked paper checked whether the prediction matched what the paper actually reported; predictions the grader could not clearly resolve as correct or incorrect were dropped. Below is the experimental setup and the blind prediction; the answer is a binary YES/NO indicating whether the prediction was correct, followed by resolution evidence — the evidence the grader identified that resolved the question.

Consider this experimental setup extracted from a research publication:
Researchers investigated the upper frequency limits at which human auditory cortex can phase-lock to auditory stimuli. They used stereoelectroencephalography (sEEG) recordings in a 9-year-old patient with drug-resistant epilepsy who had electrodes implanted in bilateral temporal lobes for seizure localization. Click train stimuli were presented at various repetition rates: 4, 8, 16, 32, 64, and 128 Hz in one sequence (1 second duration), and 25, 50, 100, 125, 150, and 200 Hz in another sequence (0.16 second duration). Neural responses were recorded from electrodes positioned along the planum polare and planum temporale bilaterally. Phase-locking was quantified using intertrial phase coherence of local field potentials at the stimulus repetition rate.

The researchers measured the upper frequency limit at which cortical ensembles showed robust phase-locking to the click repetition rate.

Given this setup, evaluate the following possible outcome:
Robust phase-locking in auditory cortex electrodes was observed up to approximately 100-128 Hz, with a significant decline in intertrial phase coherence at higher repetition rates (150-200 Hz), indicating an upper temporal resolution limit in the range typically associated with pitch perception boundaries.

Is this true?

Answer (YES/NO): NO